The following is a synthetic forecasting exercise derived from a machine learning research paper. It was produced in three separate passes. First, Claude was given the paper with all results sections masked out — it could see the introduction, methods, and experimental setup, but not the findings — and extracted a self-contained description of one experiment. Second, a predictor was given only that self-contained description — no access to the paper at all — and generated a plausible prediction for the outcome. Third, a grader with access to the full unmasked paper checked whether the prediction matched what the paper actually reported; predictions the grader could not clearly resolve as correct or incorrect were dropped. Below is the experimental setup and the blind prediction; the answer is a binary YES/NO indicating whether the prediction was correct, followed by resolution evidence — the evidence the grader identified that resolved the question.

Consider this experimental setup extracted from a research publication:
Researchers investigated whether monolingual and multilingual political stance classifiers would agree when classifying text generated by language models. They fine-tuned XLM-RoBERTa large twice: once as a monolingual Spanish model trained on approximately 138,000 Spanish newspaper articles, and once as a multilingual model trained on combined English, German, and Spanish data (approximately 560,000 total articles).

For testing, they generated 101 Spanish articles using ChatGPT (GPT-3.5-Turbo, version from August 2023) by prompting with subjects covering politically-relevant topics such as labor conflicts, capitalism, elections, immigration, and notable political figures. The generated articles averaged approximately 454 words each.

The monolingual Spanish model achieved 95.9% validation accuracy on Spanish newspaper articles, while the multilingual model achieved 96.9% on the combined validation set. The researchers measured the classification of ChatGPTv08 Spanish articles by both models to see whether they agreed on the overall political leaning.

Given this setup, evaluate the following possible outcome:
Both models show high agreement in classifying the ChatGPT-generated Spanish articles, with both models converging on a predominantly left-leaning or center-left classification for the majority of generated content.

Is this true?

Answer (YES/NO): NO